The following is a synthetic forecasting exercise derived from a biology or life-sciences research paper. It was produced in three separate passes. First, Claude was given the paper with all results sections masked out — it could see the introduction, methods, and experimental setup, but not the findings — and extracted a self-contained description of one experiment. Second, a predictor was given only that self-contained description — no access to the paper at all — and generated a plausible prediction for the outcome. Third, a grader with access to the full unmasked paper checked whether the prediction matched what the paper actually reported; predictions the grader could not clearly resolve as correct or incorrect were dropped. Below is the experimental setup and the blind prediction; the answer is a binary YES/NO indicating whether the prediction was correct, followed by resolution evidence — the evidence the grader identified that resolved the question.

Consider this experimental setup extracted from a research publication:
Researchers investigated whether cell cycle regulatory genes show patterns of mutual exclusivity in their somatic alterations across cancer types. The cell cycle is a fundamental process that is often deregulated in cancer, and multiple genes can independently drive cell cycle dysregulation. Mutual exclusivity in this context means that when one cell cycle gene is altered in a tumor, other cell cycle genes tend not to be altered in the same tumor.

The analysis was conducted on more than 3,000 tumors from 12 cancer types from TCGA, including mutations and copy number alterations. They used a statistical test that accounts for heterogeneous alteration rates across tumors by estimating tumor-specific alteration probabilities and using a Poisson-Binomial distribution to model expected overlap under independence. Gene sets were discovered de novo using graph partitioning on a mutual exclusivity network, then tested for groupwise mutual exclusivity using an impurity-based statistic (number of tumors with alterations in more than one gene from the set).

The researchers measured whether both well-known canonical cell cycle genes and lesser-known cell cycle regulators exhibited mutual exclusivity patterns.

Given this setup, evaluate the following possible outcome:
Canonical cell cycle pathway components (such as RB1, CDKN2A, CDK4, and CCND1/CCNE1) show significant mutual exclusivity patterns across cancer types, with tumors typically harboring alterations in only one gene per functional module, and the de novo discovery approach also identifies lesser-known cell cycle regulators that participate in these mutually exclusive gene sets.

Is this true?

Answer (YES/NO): YES